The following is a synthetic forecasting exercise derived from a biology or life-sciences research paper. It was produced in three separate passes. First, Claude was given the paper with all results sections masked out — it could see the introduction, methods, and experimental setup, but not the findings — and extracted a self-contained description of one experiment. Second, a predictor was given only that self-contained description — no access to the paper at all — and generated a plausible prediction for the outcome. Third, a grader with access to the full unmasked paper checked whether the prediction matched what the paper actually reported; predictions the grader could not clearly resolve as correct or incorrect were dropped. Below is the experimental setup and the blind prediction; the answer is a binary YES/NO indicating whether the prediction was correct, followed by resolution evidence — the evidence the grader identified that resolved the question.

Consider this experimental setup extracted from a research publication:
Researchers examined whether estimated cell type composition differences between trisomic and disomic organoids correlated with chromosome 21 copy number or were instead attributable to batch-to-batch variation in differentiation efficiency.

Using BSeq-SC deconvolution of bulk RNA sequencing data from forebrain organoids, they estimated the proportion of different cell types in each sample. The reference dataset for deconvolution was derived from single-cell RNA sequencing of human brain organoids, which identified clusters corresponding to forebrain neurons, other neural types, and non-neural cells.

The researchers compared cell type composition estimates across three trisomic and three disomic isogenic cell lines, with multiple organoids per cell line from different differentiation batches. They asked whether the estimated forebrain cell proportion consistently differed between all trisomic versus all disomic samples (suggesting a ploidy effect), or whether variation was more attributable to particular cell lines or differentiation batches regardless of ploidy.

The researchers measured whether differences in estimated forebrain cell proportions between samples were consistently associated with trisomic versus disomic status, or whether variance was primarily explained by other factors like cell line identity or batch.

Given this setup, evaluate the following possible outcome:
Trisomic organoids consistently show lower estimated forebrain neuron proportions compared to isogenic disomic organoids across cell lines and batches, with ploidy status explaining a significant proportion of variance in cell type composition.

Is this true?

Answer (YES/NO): NO